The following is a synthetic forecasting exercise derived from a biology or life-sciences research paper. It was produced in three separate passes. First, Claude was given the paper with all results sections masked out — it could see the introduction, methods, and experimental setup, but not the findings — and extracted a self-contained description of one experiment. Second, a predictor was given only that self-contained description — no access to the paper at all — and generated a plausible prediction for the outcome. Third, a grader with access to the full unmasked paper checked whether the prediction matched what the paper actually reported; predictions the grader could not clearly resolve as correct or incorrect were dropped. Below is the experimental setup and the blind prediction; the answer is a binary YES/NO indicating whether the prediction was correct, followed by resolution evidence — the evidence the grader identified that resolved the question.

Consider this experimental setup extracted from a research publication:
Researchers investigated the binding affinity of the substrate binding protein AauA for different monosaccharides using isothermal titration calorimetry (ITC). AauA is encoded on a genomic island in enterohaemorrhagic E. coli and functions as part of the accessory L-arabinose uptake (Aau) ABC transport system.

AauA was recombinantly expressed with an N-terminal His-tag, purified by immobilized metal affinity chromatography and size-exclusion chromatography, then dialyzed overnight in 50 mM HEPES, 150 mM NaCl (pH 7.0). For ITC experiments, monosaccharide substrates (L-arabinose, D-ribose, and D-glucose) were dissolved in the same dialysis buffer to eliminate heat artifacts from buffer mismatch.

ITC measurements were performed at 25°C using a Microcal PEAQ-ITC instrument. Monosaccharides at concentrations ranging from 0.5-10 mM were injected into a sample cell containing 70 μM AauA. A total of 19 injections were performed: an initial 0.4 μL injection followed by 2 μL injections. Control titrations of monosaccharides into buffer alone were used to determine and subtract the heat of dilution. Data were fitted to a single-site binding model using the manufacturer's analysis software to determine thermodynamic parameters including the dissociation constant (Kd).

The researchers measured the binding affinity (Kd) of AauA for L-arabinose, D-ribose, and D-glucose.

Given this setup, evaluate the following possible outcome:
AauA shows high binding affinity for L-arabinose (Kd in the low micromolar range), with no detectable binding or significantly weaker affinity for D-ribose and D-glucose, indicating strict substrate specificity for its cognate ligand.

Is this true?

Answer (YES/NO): NO